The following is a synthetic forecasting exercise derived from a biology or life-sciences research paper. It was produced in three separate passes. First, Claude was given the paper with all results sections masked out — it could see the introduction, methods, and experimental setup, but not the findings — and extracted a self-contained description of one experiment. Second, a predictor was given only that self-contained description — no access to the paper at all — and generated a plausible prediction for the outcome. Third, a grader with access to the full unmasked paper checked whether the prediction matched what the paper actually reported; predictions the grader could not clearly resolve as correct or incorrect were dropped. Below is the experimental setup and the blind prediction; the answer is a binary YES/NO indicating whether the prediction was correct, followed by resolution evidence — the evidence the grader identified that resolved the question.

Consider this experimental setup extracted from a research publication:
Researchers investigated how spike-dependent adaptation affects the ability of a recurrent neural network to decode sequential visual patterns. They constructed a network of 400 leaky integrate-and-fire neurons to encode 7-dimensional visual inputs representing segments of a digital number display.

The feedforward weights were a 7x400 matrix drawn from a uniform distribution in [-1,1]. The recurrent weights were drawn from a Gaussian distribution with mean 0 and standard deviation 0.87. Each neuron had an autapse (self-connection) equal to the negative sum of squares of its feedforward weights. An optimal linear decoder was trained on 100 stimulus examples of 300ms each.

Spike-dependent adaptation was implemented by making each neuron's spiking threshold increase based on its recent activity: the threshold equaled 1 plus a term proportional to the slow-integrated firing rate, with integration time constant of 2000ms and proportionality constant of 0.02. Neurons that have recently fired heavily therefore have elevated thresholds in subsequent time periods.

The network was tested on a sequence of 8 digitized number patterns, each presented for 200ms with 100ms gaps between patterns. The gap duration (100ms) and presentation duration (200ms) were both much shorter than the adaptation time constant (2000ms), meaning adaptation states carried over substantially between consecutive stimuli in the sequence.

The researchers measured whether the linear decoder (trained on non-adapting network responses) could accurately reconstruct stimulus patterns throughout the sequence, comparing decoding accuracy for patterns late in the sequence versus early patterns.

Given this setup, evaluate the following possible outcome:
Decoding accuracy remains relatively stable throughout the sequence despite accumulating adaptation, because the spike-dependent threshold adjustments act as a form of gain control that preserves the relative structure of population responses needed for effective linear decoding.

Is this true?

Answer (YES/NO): NO